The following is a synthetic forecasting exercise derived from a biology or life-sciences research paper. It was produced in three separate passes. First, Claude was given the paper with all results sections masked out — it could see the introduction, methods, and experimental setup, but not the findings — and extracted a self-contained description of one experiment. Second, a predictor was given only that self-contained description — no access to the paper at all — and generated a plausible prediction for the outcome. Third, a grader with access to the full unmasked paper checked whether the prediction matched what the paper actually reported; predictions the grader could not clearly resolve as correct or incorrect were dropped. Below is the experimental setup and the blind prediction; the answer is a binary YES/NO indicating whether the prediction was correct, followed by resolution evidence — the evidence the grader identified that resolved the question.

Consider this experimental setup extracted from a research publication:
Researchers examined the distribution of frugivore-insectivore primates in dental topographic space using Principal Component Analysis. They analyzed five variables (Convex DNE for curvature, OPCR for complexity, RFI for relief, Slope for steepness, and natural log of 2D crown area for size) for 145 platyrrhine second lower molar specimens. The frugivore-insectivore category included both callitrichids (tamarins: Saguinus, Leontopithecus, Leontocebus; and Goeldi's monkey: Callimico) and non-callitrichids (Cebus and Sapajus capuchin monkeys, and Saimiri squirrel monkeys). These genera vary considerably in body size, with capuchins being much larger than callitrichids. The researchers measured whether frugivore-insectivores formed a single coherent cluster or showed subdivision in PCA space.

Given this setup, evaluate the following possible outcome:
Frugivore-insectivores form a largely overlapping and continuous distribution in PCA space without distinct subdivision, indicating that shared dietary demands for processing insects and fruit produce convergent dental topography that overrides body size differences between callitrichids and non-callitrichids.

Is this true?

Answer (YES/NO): NO